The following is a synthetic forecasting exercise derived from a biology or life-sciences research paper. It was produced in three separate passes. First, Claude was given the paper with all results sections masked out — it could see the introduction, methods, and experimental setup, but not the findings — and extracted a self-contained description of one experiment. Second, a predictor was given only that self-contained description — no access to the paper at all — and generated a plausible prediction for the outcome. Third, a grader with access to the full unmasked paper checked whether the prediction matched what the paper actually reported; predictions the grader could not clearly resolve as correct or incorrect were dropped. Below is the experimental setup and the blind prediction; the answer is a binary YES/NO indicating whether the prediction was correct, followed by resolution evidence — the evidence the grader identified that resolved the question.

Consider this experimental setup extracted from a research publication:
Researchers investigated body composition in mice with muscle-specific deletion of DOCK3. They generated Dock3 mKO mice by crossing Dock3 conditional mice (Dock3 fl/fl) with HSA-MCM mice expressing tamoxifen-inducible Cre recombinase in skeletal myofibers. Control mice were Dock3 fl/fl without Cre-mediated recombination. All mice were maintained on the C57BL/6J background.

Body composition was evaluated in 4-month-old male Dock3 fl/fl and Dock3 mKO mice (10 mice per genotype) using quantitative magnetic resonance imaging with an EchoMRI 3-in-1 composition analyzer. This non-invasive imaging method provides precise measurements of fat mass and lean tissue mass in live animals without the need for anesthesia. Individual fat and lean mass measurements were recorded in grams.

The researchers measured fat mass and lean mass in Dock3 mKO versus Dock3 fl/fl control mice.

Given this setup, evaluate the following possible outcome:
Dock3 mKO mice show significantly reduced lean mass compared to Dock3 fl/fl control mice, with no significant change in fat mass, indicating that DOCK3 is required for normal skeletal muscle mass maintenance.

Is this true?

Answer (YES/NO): NO